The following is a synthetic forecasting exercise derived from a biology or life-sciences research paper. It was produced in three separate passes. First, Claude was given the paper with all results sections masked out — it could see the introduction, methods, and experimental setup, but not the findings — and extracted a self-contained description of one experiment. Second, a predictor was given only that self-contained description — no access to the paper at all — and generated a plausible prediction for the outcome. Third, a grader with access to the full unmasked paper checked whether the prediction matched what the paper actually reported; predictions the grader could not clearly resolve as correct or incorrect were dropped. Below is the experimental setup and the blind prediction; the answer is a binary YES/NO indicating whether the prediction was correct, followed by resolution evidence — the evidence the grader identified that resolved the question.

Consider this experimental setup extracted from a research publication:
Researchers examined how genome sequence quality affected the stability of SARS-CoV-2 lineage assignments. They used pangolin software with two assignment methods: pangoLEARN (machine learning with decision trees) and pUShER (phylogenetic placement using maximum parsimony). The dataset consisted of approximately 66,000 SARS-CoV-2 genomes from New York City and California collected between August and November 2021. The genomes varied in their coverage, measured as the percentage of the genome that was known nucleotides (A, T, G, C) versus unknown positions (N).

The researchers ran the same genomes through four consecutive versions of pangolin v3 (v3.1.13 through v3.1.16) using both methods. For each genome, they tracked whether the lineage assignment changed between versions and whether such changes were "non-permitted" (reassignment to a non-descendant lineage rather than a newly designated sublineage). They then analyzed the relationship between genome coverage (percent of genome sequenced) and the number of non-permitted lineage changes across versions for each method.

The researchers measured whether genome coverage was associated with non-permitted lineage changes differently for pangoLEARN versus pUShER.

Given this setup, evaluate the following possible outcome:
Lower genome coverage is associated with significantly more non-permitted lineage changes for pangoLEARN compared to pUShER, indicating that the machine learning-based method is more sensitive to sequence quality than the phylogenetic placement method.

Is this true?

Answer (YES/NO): NO